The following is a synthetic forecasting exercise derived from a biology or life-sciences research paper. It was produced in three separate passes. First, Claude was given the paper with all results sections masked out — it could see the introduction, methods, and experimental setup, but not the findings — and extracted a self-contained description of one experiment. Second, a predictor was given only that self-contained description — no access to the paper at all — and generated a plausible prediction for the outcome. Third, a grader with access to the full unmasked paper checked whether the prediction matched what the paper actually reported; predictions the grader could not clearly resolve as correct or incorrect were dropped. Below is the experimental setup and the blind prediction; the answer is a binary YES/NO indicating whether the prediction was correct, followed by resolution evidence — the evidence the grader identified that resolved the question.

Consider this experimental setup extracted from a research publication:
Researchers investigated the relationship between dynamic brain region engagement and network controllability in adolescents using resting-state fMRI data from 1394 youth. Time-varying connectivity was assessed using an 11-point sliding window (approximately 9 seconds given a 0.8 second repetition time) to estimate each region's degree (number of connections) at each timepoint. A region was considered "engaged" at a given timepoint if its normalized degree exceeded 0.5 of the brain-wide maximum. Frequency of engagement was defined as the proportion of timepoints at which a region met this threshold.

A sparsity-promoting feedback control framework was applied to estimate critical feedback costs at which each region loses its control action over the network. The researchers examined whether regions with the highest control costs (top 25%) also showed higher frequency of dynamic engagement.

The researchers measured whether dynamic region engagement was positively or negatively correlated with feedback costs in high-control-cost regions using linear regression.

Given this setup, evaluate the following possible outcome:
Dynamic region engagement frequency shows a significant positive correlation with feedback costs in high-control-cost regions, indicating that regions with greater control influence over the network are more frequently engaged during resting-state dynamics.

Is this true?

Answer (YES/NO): YES